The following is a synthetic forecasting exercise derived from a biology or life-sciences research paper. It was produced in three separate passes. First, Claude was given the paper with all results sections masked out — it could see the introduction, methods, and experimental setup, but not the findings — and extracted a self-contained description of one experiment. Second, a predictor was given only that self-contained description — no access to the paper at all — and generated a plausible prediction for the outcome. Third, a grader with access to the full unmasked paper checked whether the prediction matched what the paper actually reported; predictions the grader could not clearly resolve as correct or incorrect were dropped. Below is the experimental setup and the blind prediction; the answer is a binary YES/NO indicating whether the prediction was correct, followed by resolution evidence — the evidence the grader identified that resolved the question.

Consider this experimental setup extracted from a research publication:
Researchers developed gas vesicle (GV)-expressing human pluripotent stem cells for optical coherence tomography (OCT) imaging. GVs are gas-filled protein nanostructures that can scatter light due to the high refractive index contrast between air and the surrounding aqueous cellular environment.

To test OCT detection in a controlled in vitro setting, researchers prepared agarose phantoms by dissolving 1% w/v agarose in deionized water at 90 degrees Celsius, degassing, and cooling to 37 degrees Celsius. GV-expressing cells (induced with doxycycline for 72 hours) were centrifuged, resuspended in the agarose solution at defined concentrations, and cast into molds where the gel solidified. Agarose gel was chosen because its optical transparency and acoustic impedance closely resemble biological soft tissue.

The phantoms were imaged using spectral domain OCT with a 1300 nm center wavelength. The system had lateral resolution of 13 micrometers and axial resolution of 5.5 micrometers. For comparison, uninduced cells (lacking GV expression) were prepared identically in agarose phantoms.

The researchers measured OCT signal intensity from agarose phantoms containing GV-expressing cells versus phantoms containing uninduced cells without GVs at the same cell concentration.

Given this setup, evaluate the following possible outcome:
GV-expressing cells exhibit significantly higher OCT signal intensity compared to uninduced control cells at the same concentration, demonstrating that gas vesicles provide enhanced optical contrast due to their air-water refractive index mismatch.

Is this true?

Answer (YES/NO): YES